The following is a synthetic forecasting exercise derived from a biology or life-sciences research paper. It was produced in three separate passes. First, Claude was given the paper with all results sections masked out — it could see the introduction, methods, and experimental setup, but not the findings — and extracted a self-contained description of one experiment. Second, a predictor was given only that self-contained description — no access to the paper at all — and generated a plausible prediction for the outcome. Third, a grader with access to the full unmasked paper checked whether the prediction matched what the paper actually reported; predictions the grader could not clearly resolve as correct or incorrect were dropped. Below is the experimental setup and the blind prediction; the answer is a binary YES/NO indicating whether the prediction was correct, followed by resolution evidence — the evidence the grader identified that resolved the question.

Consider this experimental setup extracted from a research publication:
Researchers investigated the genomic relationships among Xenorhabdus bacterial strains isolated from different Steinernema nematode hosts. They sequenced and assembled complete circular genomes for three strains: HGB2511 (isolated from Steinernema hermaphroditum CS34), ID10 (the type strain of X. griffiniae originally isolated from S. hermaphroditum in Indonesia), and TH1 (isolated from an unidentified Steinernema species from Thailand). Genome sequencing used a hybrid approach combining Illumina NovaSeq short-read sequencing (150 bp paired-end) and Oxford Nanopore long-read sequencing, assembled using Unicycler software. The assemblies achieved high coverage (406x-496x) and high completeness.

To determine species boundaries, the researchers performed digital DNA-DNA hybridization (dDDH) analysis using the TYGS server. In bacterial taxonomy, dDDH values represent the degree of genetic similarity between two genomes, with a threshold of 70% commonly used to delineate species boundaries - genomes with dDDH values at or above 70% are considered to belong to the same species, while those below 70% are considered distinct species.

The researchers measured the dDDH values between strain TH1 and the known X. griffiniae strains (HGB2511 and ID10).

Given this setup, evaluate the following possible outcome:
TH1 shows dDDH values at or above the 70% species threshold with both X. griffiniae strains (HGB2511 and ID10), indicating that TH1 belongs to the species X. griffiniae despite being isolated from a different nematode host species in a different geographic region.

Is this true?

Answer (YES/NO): NO